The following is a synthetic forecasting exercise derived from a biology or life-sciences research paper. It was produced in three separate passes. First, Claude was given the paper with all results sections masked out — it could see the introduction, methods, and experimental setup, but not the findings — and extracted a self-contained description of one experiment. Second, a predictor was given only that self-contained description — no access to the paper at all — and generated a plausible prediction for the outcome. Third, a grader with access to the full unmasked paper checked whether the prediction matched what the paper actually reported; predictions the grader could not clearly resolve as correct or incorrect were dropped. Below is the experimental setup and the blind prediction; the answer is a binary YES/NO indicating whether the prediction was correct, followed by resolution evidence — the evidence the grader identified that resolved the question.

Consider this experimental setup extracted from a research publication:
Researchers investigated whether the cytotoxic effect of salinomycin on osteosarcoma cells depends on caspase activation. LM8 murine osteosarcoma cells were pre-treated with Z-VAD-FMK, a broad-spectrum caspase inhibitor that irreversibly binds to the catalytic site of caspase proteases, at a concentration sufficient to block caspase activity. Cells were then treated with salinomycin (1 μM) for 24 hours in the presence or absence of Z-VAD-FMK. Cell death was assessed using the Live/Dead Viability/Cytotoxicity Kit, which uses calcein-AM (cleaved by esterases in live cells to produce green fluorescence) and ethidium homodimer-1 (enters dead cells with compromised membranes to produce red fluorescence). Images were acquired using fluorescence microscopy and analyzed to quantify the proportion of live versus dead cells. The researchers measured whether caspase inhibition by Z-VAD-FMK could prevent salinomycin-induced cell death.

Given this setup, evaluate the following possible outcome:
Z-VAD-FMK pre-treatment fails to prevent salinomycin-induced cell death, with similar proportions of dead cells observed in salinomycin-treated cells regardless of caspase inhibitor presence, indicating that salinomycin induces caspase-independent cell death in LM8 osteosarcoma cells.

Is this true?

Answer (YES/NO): YES